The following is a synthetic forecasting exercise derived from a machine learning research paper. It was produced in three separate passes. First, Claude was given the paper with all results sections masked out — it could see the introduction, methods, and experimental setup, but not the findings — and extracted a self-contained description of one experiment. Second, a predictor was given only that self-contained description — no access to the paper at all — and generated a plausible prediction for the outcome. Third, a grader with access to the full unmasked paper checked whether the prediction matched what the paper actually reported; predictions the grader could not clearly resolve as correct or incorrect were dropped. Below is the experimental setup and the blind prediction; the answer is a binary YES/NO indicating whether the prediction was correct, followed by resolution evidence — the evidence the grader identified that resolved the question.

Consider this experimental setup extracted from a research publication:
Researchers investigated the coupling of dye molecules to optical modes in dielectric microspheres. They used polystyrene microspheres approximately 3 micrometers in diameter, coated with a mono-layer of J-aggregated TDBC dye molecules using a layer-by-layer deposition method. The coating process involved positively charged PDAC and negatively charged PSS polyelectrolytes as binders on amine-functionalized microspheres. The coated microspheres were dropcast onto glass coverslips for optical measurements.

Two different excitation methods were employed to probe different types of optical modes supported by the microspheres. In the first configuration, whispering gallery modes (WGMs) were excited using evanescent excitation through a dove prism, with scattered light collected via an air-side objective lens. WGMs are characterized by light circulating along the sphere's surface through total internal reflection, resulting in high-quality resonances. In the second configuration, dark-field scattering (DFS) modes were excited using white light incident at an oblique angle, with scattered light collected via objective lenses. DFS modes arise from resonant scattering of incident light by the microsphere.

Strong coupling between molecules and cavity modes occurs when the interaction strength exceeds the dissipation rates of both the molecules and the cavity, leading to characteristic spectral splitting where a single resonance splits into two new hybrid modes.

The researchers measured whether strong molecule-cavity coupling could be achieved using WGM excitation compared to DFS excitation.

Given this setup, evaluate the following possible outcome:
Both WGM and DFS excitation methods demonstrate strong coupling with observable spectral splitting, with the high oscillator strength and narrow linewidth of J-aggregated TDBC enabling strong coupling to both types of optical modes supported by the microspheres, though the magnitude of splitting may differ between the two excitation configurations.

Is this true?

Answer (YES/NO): NO